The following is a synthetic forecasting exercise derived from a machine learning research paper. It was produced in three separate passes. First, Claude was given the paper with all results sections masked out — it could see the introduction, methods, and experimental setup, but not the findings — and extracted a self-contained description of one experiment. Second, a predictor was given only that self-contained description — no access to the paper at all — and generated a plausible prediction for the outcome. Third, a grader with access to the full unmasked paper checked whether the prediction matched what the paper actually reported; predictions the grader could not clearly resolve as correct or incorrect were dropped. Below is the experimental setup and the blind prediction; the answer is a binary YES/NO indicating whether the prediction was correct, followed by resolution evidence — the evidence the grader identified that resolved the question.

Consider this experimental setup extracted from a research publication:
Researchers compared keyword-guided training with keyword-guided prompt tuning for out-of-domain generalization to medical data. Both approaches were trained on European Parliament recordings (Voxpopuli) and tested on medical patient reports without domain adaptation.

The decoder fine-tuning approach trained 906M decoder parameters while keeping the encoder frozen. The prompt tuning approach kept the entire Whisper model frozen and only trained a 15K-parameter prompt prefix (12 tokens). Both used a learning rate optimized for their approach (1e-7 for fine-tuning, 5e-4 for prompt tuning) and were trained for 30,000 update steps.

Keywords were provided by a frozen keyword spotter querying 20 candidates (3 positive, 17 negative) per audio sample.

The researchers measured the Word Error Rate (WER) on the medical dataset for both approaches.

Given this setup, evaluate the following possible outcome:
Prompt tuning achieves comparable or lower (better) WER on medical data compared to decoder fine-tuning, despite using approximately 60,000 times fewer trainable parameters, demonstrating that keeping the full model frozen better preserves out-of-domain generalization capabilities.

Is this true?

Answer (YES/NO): YES